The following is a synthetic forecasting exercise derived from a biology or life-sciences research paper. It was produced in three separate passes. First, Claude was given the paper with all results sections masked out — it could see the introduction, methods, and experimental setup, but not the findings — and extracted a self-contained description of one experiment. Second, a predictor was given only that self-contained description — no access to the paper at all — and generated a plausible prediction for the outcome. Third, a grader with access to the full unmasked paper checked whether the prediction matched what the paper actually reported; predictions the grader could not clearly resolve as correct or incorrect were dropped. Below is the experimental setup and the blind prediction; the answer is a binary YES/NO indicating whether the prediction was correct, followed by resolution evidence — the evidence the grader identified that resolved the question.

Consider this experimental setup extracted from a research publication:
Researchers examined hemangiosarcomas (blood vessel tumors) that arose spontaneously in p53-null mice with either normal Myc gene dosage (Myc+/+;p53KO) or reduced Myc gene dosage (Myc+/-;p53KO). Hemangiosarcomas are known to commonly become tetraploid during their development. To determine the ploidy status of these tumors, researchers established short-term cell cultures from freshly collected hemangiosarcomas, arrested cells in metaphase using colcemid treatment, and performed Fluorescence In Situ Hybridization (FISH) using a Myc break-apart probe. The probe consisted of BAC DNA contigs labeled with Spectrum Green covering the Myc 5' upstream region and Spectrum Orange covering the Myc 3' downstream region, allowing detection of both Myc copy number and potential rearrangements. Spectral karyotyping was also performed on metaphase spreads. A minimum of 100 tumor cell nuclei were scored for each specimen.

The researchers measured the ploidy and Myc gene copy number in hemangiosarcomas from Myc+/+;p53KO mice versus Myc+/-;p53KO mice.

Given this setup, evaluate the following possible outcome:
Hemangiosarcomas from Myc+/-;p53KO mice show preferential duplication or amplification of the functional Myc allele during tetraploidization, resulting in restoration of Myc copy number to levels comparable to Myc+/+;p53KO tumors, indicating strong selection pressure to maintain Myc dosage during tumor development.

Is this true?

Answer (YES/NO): NO